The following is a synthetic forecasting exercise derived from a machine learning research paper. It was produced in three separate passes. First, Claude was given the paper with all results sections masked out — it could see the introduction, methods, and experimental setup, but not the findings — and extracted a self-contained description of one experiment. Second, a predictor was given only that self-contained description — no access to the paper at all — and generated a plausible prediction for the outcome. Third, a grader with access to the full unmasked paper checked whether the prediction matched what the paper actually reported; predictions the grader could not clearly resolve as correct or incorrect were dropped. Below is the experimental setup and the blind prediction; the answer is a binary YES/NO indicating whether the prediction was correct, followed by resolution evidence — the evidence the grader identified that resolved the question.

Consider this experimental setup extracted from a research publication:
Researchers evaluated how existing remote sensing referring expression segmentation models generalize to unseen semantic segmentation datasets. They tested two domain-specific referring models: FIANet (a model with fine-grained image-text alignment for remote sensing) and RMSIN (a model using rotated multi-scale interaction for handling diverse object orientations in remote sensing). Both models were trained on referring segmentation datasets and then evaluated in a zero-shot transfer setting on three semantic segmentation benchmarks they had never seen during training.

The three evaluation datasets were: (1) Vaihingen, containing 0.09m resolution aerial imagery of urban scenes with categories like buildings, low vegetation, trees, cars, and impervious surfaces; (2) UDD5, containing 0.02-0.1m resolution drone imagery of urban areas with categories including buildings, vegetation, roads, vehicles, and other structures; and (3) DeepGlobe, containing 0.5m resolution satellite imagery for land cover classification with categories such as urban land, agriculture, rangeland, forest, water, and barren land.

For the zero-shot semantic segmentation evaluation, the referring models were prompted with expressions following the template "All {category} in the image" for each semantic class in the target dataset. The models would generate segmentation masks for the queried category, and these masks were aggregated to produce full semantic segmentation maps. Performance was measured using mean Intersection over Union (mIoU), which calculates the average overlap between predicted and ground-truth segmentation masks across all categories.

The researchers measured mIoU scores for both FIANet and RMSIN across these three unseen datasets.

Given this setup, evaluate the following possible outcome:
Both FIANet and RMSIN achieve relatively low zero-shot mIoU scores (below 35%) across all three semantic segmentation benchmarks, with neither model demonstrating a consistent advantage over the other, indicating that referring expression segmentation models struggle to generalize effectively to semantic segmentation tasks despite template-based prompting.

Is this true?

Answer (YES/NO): NO